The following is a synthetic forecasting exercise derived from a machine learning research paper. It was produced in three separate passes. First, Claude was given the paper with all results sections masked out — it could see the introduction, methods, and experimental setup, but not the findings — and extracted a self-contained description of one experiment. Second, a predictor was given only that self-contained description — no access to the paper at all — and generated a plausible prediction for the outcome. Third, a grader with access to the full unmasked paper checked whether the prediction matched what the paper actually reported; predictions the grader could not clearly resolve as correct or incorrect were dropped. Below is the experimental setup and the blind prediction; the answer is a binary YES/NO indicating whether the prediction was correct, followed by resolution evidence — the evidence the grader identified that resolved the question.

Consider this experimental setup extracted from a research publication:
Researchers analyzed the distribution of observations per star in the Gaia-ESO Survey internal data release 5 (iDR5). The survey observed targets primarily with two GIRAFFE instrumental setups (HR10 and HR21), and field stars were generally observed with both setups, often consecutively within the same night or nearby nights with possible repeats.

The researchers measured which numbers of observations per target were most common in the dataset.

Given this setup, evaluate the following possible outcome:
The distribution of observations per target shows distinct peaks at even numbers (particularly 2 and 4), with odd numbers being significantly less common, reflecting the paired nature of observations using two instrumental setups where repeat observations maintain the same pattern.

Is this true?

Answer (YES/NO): YES